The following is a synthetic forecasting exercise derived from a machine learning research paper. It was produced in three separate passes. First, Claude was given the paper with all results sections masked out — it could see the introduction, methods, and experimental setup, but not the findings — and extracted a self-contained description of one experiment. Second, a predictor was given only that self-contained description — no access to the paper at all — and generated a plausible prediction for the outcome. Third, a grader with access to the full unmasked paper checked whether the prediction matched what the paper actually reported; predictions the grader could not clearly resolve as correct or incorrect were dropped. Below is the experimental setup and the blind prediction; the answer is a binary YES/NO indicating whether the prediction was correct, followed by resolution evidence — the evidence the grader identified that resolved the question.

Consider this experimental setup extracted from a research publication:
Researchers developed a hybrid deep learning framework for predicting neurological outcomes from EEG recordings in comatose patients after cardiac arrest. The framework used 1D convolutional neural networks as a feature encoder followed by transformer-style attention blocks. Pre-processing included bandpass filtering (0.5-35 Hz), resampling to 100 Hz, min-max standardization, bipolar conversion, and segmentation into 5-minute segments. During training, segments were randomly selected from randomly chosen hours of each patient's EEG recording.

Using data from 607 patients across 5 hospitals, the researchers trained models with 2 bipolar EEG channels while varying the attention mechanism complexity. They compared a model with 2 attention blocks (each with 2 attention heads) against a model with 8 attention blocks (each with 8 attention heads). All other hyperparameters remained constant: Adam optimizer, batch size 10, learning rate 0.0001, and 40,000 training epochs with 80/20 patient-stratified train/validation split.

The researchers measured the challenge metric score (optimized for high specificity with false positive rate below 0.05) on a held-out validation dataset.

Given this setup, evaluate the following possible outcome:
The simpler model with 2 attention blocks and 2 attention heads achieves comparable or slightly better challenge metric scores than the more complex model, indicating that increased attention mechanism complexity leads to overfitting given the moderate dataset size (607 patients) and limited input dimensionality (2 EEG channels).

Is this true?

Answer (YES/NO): NO